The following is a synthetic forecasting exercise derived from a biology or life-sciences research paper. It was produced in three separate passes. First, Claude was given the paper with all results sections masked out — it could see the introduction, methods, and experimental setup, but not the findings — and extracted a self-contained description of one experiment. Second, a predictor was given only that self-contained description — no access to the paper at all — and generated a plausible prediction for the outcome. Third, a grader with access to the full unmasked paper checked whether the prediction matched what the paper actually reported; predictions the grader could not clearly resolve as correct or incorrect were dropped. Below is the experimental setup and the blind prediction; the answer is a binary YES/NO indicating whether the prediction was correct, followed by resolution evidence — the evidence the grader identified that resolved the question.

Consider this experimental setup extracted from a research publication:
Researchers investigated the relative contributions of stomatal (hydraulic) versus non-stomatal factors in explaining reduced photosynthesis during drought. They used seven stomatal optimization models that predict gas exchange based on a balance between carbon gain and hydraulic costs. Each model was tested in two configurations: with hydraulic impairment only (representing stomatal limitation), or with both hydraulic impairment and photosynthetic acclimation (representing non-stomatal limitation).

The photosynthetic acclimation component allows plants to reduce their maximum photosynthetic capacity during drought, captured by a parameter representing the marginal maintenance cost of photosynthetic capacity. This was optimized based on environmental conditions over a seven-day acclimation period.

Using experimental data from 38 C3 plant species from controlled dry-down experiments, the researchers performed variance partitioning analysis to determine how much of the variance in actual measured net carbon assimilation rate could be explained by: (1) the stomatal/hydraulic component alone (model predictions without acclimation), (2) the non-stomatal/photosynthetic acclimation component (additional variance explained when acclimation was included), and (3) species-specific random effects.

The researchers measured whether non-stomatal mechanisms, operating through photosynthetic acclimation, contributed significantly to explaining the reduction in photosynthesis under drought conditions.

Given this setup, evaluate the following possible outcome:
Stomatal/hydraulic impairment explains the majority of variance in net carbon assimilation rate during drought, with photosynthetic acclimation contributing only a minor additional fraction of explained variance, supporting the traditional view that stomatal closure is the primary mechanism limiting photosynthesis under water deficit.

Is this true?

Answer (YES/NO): NO